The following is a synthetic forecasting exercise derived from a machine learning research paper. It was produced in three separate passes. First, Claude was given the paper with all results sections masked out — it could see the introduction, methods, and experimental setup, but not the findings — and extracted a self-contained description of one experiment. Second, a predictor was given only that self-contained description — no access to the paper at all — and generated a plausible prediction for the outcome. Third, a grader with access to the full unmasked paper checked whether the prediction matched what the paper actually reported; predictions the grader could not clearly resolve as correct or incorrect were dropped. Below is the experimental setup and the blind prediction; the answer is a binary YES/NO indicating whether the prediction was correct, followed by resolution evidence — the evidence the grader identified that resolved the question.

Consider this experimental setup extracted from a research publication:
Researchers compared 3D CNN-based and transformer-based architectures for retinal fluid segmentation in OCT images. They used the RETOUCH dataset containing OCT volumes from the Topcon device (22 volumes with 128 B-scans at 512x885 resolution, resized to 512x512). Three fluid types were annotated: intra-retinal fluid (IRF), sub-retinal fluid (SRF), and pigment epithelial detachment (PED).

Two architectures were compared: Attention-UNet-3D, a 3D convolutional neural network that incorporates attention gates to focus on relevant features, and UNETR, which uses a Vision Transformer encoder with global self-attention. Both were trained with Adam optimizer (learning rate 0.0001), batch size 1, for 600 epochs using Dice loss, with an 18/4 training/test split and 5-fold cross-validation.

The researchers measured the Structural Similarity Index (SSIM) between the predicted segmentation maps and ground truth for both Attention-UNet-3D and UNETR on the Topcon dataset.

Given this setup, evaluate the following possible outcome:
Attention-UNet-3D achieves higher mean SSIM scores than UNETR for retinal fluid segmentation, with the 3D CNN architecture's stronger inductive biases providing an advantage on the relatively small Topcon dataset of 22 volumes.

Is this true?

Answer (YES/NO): NO